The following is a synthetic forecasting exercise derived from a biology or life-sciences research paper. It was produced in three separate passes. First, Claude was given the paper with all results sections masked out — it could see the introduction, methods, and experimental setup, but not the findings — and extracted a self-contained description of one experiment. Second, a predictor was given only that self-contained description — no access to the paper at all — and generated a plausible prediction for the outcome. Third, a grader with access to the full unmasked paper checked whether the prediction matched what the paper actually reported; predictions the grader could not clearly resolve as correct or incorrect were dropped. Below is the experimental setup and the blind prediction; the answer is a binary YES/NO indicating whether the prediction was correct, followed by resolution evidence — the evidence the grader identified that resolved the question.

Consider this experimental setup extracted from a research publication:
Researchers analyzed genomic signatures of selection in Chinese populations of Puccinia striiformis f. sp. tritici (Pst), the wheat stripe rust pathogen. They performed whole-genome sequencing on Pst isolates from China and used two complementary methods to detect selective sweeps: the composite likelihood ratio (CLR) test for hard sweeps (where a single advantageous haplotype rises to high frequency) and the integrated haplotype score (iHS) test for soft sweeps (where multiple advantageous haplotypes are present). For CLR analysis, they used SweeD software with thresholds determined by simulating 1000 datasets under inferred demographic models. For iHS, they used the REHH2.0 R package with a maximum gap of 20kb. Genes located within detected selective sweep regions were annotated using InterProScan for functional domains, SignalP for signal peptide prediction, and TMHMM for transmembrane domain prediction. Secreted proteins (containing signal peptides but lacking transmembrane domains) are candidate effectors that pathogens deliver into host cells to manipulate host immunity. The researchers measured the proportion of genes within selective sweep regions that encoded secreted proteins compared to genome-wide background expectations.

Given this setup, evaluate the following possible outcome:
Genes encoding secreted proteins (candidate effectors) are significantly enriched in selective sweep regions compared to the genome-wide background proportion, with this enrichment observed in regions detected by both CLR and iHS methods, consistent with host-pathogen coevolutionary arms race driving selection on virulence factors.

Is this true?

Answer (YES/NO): YES